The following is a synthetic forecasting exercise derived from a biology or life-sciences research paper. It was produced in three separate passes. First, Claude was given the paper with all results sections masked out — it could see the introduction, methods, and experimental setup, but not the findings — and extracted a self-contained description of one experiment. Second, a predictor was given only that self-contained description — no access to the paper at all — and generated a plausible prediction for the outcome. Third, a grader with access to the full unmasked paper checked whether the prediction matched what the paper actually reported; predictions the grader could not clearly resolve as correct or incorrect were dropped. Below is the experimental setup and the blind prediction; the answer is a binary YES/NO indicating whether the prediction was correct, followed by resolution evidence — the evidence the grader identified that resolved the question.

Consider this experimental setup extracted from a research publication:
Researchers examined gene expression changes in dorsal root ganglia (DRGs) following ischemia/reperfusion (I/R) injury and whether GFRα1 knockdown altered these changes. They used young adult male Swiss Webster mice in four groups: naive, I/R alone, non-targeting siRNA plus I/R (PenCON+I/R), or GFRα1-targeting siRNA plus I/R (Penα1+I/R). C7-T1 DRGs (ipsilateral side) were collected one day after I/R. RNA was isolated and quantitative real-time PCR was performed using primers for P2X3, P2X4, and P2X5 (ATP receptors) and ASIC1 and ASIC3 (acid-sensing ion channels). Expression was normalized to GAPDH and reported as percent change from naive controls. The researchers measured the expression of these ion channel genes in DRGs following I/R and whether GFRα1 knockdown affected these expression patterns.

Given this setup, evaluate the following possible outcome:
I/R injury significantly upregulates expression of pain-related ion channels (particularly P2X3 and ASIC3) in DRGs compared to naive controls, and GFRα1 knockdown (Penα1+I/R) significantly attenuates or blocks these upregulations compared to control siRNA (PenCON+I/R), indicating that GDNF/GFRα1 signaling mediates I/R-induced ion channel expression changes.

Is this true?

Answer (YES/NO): NO